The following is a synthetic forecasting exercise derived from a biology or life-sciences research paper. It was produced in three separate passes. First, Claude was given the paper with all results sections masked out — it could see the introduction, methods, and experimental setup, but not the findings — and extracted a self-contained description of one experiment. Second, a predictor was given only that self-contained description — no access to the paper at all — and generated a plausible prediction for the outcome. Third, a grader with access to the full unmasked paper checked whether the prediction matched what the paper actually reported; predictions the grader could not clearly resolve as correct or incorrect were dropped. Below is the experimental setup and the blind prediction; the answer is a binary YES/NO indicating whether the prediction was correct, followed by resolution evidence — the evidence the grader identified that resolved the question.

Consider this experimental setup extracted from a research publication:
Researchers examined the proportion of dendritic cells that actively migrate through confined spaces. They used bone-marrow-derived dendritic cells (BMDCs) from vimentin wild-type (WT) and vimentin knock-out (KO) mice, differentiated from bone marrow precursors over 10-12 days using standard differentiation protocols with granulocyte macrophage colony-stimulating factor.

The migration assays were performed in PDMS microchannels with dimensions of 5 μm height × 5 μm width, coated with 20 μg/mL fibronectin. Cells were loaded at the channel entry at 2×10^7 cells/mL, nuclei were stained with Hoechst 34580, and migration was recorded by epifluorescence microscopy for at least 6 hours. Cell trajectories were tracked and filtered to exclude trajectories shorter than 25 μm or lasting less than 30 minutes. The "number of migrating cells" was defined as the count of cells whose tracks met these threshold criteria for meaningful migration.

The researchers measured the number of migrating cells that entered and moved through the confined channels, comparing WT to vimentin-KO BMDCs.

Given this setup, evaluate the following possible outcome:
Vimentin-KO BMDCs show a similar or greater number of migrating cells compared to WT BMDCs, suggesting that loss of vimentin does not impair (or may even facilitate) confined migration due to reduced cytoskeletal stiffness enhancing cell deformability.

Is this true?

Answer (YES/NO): NO